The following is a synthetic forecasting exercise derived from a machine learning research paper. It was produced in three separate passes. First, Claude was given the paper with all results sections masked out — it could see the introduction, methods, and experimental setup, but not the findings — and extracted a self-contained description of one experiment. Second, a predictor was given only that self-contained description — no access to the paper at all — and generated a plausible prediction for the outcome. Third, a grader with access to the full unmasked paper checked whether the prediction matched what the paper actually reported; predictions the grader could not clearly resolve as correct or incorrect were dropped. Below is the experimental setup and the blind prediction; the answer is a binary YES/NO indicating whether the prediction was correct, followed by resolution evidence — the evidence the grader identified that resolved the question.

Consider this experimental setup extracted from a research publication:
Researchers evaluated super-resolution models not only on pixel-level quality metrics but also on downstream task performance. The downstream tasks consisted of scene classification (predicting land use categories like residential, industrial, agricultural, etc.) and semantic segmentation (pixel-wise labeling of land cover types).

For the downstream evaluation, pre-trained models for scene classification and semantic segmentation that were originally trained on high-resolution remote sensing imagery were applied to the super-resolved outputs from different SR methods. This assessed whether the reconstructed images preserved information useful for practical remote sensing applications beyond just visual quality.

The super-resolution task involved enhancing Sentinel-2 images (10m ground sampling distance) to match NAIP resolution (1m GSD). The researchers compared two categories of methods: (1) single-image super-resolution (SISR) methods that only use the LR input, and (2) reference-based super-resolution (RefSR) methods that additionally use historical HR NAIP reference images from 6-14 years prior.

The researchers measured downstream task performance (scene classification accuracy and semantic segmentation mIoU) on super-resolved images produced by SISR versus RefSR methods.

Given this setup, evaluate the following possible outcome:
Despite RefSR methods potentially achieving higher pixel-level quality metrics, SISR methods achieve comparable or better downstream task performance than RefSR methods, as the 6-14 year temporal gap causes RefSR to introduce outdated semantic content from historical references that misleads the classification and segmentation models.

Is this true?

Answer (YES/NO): NO